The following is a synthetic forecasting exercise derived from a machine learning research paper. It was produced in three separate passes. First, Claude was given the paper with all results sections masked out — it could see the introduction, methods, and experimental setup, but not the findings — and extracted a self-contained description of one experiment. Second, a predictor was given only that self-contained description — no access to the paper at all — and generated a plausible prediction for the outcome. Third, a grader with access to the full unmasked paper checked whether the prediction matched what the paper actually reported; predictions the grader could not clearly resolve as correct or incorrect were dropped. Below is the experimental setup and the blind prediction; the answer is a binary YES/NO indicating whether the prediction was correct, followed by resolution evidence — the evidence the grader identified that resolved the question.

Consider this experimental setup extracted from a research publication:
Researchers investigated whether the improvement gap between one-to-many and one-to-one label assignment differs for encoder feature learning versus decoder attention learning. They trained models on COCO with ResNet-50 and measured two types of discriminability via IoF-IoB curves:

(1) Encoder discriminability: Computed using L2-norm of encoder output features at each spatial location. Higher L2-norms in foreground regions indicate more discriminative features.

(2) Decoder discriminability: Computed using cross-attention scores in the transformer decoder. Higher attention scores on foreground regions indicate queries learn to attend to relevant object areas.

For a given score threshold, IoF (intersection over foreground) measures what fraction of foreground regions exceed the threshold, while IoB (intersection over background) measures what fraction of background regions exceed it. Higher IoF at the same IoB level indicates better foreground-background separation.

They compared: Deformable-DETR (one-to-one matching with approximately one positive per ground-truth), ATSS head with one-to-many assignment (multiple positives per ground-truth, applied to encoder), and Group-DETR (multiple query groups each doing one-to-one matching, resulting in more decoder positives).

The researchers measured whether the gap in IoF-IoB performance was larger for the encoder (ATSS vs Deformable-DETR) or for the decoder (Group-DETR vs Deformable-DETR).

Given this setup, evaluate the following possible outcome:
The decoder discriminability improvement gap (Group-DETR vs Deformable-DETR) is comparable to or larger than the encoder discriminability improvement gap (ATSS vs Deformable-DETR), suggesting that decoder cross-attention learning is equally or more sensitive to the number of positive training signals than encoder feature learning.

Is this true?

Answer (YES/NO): NO